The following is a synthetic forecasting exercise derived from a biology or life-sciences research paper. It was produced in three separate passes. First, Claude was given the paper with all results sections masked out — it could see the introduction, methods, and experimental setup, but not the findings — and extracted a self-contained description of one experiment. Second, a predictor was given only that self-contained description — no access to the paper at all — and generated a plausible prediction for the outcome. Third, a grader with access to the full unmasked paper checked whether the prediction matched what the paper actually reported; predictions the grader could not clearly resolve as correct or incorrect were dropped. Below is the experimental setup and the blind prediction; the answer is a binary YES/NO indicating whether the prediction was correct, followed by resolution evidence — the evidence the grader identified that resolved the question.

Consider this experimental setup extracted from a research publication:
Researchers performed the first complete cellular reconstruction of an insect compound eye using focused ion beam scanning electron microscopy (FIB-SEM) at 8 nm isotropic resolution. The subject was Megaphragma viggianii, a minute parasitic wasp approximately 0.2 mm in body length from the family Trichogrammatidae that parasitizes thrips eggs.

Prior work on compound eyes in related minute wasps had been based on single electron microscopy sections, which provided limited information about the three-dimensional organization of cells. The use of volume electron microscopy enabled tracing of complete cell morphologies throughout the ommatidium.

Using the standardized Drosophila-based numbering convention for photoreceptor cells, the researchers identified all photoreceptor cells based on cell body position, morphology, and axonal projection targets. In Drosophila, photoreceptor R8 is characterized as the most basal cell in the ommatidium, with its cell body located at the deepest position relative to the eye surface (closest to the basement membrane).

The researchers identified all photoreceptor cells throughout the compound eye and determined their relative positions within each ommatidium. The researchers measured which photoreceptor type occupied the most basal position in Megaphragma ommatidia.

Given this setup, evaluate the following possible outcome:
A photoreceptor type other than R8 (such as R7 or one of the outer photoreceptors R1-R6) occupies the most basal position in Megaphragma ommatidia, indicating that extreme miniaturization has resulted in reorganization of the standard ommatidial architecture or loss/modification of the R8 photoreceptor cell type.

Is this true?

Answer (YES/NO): NO